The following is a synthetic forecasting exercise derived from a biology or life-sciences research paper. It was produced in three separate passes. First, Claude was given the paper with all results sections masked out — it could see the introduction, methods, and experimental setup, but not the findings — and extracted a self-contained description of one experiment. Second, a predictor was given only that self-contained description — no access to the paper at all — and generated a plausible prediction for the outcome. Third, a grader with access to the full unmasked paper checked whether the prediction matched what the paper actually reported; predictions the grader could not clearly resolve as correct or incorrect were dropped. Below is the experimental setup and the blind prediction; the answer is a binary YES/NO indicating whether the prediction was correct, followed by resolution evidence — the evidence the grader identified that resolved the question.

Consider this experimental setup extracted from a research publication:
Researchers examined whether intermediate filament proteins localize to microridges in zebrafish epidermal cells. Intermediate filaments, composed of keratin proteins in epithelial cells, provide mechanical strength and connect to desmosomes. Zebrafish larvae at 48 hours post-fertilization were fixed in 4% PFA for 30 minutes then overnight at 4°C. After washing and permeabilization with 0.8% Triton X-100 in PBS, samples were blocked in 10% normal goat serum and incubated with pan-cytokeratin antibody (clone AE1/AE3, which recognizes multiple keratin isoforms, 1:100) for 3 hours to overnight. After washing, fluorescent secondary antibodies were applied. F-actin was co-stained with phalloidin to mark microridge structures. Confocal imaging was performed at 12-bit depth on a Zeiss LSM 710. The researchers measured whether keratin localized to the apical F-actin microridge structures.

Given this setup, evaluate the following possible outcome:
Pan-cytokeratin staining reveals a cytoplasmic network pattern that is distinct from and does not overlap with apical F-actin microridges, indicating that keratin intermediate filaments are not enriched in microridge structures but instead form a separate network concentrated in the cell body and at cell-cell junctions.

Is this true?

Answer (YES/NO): NO